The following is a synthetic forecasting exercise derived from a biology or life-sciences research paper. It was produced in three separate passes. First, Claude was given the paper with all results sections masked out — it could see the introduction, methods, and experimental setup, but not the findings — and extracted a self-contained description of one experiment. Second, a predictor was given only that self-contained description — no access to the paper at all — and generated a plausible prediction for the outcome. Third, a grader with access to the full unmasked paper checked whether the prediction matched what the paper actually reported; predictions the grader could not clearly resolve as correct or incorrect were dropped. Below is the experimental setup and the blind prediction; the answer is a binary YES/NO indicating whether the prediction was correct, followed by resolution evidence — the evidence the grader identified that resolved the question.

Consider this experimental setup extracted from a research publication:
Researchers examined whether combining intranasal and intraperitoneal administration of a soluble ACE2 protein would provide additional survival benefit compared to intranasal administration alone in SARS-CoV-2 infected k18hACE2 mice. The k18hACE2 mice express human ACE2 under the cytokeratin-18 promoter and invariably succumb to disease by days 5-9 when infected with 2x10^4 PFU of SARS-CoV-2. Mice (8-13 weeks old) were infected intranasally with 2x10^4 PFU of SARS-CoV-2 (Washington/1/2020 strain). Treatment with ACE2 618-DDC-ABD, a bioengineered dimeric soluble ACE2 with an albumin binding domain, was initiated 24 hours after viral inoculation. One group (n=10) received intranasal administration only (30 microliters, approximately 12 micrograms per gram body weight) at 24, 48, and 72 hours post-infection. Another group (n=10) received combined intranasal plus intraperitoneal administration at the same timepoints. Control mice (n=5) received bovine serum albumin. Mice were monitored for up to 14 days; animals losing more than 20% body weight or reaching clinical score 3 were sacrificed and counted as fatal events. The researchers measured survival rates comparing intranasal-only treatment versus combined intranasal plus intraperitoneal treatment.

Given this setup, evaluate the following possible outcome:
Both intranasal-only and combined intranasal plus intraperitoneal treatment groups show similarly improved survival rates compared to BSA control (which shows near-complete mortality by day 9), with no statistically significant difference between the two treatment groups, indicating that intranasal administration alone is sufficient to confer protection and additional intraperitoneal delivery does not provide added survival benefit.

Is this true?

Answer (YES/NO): YES